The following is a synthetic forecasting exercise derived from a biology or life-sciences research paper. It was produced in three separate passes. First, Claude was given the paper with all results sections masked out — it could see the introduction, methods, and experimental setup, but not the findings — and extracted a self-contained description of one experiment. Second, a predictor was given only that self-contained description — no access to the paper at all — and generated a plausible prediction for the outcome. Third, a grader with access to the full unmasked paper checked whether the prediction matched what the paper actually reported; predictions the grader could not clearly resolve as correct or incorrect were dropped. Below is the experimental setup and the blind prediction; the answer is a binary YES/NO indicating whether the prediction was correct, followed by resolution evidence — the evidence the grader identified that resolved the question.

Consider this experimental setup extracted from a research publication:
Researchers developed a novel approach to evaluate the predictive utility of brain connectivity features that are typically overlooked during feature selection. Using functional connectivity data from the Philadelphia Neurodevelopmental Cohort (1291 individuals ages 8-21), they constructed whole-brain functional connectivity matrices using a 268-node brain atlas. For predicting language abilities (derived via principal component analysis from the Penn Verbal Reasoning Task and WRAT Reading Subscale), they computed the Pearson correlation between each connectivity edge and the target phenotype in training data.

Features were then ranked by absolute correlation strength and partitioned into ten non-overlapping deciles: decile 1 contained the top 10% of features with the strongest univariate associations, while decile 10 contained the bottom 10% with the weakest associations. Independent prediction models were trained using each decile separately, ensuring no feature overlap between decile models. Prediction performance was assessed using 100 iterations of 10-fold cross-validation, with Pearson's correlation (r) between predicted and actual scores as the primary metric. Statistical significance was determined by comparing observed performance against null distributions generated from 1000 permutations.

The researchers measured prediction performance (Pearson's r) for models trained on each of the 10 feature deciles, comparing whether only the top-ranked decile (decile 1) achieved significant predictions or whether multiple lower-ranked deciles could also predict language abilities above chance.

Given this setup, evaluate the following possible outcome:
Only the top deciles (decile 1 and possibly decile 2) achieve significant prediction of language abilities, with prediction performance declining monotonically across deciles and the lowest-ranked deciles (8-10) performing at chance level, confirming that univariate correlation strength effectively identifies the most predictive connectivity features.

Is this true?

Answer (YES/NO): NO